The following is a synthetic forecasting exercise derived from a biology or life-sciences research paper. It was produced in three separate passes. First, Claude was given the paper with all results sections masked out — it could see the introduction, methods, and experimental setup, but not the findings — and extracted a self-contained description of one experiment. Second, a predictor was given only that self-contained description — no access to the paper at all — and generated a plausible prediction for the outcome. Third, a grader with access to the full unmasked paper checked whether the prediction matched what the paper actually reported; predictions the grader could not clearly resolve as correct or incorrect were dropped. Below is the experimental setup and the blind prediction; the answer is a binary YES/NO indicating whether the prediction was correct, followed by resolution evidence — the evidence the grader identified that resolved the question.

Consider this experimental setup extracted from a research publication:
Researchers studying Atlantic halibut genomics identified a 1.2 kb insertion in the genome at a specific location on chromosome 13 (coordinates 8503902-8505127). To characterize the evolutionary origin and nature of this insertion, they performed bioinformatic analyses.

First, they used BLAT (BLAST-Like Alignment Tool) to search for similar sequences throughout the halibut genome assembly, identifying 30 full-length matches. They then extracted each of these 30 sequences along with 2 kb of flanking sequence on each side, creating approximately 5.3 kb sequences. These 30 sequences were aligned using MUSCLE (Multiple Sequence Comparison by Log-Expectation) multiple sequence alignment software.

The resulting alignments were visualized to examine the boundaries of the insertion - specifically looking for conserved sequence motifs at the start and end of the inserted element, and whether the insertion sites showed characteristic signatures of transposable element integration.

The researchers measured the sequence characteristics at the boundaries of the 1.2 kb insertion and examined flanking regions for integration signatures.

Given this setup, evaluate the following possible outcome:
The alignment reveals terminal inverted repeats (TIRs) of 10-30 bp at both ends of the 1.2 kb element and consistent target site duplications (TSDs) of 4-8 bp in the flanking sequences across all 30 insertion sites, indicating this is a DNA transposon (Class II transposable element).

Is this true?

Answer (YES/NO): NO